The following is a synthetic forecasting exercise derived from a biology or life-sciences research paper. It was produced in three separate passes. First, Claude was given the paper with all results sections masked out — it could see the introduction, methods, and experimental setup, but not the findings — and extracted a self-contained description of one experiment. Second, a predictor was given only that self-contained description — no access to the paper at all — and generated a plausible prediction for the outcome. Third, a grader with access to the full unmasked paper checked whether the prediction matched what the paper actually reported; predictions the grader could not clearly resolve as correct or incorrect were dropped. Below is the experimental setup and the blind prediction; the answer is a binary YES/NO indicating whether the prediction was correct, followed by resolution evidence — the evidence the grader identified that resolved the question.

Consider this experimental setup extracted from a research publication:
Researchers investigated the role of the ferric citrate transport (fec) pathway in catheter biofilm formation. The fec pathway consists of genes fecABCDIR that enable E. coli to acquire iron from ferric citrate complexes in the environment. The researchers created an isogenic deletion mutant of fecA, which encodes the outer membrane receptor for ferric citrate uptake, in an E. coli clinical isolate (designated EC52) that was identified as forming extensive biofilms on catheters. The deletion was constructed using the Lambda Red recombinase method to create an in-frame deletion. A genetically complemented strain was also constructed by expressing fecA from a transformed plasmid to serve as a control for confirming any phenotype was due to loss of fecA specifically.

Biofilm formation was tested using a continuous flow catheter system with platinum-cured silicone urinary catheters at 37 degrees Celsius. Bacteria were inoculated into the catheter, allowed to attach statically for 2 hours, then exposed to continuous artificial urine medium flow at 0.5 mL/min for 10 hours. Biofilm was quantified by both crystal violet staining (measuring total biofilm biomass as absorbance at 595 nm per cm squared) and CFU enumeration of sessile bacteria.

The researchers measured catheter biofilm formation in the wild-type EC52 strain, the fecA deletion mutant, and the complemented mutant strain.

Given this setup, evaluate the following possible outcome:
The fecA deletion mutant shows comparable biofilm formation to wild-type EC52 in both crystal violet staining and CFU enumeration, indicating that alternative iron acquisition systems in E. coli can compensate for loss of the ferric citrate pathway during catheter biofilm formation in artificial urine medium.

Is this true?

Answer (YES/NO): NO